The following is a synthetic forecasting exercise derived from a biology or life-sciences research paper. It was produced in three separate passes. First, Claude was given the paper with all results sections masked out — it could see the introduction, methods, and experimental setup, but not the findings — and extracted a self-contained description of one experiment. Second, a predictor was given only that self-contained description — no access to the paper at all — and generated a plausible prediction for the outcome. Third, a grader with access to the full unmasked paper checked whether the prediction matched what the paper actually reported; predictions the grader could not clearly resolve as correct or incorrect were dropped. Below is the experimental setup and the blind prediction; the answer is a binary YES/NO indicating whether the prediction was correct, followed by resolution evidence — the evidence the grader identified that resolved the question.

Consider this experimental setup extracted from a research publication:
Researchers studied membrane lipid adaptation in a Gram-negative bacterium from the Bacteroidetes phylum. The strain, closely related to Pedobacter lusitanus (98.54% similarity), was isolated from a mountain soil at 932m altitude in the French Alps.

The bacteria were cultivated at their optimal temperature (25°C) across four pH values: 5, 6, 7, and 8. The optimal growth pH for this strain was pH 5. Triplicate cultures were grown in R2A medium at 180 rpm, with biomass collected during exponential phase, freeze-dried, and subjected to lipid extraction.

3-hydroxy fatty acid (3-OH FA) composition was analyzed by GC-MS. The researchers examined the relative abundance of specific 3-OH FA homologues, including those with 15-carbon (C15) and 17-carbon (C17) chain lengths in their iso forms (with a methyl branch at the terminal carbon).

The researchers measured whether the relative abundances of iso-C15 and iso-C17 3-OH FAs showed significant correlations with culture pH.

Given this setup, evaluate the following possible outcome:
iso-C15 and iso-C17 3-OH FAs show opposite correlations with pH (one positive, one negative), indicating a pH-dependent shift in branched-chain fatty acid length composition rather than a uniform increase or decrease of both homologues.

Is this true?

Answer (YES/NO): NO